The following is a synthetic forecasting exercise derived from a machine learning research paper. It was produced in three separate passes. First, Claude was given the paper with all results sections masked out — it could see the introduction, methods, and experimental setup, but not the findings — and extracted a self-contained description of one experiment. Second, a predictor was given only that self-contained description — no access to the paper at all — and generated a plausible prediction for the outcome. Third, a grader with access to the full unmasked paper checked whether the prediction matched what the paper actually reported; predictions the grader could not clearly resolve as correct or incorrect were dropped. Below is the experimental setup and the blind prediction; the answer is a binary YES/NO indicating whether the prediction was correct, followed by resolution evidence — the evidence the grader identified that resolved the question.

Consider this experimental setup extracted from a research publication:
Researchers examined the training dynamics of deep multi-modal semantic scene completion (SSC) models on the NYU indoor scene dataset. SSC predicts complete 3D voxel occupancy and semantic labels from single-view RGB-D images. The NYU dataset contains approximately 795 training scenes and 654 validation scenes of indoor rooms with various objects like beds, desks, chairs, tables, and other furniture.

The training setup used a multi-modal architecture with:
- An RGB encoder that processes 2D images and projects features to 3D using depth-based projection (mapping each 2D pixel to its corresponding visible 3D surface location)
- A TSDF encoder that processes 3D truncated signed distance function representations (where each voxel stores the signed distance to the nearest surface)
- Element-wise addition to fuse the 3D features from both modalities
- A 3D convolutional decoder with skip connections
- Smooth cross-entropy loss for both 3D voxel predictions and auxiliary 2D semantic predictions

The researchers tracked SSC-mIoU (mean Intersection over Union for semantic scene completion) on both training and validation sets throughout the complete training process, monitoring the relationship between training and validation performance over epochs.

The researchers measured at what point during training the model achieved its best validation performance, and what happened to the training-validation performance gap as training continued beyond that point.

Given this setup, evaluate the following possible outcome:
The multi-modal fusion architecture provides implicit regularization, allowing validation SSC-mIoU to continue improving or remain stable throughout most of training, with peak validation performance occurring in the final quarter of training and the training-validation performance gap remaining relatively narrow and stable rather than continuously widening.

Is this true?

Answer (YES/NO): NO